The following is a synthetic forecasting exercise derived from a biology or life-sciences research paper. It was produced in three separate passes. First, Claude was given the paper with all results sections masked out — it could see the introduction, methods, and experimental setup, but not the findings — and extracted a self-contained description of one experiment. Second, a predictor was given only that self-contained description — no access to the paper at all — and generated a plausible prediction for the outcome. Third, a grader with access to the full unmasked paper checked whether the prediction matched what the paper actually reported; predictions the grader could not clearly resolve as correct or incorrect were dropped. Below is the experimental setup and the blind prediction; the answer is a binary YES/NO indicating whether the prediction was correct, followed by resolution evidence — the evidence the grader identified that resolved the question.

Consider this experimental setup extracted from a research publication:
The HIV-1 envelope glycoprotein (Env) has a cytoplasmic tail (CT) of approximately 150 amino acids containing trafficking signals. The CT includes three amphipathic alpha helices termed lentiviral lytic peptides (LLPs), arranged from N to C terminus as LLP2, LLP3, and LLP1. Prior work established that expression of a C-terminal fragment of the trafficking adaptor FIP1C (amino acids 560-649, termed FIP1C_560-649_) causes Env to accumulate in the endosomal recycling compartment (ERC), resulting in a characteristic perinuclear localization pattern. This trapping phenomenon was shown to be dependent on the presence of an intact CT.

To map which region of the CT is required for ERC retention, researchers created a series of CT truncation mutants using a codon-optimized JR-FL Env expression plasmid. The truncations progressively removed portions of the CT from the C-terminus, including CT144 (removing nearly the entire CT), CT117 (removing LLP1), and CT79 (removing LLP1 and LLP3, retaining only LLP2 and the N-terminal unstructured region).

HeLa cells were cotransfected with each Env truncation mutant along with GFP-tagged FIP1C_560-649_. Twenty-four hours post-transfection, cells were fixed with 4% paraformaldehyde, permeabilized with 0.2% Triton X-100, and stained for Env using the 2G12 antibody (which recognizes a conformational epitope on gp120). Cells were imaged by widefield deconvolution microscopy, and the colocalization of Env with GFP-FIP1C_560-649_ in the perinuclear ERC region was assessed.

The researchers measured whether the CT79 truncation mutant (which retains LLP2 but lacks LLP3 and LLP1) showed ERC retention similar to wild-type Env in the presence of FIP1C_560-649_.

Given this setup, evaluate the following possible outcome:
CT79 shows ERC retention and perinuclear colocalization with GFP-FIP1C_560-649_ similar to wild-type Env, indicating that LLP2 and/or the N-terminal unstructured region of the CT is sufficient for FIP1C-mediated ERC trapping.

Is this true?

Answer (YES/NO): NO